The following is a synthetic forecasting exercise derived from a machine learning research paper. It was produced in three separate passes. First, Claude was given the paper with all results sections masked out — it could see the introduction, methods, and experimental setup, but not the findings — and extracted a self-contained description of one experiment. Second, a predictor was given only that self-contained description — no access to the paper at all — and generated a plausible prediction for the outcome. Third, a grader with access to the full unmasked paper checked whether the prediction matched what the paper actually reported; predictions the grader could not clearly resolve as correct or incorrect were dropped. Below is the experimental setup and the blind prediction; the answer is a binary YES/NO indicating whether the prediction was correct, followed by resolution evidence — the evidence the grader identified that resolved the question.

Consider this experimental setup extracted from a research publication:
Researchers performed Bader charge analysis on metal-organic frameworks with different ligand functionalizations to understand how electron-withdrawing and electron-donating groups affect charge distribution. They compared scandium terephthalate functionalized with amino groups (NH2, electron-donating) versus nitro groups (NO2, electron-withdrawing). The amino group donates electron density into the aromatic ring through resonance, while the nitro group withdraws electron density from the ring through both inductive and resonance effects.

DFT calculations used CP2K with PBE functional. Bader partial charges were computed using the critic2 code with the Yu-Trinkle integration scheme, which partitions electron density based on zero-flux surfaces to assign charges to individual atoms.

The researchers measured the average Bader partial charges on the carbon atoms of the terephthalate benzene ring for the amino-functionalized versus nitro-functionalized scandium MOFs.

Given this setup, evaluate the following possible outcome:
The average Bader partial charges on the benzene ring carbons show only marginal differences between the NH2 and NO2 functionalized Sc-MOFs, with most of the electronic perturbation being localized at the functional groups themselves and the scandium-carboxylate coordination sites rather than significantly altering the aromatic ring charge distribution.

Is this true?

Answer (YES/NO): NO